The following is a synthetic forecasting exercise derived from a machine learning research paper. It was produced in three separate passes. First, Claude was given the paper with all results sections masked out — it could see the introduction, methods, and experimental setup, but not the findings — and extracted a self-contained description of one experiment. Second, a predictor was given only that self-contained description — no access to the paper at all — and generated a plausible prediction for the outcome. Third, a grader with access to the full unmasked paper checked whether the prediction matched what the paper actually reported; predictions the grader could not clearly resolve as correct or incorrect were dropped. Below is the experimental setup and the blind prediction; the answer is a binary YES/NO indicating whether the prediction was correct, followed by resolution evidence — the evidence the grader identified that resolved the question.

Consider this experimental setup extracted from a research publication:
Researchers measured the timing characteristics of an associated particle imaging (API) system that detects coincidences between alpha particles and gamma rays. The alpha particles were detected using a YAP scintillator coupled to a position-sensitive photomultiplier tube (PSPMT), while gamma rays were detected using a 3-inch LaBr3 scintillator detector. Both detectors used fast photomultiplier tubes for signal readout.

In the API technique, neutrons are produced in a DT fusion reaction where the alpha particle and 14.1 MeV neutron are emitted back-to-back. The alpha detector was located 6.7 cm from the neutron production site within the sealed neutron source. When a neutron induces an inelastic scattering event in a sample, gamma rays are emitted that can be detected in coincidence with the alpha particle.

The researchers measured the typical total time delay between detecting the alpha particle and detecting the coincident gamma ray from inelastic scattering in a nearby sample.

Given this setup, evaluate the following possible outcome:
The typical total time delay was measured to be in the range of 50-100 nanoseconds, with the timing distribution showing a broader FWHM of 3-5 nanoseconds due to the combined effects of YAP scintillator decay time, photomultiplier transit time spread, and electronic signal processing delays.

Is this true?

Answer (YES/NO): NO